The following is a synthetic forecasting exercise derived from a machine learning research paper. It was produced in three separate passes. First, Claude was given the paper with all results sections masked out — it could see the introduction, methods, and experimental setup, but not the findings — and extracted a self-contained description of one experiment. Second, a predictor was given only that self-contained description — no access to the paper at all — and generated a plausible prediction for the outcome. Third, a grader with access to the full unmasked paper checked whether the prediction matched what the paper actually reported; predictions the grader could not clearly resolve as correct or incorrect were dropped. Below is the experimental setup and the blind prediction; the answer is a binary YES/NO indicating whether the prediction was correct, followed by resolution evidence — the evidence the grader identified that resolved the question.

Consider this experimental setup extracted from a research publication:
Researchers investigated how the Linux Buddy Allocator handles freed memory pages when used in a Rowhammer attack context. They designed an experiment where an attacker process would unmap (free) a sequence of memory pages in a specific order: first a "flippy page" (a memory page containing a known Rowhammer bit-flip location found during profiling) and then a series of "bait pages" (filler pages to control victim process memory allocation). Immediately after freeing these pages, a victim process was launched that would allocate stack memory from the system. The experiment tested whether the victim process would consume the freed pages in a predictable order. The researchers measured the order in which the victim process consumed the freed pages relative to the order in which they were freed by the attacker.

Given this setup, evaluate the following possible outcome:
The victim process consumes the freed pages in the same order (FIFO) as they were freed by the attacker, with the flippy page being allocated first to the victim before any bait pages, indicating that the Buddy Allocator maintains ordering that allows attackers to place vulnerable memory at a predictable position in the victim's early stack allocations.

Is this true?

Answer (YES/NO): NO